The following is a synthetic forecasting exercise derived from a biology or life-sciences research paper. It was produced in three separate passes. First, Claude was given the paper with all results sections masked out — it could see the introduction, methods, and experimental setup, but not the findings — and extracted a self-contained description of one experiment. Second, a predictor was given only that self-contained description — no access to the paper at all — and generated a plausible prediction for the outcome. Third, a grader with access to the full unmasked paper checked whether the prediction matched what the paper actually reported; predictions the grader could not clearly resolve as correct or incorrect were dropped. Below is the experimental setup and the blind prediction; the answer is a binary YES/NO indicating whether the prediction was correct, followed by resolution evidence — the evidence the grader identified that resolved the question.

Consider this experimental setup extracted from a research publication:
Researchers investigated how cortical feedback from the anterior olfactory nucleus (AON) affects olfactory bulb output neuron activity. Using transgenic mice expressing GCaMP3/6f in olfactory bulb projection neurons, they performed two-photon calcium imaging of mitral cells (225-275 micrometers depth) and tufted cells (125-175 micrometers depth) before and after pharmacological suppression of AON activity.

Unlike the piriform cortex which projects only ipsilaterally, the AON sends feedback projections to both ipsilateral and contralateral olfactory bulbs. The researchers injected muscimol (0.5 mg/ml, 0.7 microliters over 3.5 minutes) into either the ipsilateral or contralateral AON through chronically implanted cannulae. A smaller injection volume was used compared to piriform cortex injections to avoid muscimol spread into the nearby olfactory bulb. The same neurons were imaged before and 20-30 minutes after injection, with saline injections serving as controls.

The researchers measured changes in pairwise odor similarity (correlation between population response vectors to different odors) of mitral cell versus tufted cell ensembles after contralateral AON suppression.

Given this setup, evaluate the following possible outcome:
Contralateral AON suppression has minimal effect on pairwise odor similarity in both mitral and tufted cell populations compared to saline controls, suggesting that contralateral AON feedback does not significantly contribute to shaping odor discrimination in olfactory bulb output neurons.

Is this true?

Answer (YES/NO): NO